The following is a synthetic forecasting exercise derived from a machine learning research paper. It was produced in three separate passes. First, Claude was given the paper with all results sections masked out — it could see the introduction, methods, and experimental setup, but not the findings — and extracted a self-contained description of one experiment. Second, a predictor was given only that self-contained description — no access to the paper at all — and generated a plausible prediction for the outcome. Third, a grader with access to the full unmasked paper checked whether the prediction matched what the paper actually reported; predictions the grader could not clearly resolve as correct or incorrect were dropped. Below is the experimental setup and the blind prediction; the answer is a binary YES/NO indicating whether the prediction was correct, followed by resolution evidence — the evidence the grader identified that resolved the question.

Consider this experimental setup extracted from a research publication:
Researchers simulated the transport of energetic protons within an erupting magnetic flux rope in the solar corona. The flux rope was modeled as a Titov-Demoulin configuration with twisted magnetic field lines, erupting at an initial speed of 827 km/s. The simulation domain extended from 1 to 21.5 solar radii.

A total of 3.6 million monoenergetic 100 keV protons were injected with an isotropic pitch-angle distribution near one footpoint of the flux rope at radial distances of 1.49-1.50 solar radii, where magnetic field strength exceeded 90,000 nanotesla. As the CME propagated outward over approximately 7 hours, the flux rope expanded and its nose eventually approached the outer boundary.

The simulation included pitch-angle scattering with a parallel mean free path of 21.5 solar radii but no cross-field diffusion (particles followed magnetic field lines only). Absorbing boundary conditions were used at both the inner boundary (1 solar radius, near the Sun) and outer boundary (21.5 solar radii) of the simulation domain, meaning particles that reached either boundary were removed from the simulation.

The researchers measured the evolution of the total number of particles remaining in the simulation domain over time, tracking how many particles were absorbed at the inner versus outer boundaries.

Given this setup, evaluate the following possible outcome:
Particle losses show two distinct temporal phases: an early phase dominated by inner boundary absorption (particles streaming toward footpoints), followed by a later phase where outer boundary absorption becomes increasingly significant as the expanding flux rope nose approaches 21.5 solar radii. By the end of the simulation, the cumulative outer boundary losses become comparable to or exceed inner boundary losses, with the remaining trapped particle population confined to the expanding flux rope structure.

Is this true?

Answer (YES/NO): NO